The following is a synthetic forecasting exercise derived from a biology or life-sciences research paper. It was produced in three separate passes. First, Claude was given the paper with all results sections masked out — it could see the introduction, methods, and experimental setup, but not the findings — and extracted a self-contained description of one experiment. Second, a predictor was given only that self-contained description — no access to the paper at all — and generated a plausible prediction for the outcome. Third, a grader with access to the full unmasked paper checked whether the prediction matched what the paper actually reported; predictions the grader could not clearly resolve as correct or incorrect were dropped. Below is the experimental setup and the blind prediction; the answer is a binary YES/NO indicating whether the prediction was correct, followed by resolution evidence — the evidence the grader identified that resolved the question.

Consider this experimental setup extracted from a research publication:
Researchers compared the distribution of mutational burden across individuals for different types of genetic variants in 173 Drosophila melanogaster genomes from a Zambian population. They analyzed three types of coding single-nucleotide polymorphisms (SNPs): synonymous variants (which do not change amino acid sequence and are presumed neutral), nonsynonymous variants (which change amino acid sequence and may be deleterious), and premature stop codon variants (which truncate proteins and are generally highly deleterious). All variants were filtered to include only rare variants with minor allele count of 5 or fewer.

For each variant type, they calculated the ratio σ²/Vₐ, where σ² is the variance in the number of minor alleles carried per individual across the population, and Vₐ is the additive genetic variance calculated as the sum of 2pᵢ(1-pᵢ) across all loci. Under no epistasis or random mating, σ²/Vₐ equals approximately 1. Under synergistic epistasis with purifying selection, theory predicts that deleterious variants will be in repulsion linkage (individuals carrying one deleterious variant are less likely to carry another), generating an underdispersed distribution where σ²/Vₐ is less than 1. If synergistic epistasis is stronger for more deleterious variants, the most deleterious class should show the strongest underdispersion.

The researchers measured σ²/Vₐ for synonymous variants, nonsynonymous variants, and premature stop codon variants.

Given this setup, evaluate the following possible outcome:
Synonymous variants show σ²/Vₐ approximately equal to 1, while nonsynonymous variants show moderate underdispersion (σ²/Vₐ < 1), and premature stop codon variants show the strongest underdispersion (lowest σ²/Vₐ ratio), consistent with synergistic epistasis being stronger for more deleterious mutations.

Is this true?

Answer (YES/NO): NO